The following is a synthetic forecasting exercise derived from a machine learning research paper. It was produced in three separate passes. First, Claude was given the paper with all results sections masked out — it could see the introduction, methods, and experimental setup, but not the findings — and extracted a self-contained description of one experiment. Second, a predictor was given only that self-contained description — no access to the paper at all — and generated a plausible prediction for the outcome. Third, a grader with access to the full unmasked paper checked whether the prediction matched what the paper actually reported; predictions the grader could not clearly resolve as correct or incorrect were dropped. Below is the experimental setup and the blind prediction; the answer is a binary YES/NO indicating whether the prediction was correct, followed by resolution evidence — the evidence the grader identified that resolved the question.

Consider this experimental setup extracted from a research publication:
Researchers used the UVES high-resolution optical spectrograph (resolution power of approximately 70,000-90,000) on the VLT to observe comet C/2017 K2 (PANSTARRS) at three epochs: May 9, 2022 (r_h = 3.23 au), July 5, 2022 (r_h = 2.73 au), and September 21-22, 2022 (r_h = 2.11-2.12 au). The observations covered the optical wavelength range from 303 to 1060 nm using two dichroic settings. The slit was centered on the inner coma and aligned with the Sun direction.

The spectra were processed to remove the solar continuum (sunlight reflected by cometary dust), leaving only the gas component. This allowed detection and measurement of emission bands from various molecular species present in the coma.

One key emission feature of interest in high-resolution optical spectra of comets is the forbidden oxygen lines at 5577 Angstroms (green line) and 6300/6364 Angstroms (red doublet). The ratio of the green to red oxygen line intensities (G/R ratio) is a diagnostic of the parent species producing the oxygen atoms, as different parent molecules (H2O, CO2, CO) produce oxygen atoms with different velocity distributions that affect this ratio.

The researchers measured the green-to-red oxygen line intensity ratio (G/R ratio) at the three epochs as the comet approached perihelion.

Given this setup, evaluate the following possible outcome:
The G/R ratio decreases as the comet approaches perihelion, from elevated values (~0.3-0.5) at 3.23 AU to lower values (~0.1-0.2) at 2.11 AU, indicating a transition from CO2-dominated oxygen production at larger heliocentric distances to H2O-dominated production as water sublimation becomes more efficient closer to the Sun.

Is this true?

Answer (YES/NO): NO